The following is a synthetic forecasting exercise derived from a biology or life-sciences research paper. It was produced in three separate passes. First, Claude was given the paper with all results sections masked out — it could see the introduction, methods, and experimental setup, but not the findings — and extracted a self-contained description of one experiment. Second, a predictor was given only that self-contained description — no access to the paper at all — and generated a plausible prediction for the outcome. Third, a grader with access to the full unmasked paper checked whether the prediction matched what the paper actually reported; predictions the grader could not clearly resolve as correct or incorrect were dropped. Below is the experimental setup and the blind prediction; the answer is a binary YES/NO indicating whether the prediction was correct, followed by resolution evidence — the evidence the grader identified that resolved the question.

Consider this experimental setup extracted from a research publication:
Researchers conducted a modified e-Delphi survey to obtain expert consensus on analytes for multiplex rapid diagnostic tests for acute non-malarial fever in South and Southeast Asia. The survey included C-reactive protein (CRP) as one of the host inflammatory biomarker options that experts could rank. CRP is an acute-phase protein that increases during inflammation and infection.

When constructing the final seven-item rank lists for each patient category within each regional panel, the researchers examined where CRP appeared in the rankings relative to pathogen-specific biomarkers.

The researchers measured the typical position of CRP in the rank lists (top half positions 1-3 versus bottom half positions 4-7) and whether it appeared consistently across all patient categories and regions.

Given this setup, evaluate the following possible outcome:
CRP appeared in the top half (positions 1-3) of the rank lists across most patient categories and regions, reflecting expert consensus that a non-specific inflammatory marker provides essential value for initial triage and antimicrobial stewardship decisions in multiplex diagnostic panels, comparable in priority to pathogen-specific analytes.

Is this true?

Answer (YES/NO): NO